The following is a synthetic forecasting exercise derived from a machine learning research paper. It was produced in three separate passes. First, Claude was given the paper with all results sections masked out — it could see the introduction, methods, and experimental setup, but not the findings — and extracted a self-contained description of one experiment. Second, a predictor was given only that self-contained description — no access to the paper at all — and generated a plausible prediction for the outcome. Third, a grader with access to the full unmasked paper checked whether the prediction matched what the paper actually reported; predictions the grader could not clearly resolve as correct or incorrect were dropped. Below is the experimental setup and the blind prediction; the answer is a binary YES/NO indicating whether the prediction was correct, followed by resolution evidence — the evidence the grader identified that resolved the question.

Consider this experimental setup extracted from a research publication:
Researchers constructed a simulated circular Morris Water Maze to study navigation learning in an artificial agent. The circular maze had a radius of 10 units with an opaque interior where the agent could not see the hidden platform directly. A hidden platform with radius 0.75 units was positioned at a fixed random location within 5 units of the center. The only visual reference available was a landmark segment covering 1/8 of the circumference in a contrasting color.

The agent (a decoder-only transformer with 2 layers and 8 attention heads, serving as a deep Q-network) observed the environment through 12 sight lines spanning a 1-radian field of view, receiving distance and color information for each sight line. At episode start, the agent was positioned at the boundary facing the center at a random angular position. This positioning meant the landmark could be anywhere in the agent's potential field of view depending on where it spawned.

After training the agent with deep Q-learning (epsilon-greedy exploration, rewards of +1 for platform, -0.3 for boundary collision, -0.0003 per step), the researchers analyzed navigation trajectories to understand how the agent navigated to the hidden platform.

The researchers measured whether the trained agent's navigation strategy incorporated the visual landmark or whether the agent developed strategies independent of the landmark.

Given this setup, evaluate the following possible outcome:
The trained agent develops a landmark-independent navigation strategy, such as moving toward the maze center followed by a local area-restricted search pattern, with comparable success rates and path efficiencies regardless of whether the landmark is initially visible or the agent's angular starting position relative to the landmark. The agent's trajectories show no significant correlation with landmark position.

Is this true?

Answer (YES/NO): NO